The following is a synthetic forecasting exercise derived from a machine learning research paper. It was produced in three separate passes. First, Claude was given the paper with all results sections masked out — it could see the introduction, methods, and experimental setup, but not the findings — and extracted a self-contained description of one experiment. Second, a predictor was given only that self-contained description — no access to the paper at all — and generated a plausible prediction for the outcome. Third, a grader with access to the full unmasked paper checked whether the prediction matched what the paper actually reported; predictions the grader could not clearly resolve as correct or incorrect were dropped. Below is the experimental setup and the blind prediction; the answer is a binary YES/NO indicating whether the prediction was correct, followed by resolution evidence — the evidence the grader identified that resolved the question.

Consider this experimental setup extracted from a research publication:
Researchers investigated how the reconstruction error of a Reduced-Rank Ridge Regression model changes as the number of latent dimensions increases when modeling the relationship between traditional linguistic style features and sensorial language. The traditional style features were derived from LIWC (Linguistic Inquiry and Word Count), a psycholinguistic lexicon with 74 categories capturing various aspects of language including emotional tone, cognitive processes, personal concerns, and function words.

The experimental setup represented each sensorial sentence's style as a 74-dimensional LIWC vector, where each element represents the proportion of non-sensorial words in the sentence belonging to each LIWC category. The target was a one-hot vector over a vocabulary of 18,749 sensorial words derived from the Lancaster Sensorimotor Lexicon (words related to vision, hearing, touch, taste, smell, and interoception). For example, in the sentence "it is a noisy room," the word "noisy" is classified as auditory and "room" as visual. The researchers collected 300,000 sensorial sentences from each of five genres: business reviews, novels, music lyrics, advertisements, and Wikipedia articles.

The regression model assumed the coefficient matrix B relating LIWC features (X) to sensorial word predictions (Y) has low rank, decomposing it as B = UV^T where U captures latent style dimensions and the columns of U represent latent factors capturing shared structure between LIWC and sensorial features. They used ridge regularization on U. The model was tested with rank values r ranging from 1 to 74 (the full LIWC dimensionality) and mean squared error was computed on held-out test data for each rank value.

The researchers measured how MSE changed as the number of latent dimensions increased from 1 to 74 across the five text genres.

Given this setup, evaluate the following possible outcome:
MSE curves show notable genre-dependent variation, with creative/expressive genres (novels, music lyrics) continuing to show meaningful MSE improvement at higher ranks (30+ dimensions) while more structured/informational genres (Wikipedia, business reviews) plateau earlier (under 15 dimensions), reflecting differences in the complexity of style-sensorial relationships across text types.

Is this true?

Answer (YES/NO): NO